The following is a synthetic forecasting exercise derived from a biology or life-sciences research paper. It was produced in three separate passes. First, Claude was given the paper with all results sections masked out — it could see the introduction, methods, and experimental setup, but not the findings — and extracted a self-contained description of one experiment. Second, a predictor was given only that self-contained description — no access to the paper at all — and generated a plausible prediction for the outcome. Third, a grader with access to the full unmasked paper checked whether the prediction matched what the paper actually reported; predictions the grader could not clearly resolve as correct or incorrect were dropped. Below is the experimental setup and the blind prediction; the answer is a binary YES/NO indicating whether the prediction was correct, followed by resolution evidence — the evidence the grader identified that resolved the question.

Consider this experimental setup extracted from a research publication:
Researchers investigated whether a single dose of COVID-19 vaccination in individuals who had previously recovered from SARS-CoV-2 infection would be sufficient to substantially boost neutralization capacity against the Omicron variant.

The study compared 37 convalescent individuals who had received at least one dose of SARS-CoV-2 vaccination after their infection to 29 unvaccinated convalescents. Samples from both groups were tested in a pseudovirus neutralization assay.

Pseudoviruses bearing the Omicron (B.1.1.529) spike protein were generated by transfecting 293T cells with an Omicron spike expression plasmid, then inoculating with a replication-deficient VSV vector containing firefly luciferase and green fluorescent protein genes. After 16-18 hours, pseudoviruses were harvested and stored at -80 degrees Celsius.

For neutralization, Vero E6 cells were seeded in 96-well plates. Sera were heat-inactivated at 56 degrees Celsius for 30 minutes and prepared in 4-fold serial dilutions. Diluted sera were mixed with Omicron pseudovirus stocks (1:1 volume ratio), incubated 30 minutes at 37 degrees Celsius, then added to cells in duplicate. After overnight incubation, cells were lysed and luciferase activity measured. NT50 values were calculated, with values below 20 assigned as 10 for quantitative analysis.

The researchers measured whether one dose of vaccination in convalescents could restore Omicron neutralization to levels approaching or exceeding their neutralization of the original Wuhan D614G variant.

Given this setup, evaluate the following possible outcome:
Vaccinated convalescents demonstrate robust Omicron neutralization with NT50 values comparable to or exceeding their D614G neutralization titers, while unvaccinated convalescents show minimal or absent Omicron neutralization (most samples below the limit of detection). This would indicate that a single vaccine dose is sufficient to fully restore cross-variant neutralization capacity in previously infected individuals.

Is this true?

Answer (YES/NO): YES